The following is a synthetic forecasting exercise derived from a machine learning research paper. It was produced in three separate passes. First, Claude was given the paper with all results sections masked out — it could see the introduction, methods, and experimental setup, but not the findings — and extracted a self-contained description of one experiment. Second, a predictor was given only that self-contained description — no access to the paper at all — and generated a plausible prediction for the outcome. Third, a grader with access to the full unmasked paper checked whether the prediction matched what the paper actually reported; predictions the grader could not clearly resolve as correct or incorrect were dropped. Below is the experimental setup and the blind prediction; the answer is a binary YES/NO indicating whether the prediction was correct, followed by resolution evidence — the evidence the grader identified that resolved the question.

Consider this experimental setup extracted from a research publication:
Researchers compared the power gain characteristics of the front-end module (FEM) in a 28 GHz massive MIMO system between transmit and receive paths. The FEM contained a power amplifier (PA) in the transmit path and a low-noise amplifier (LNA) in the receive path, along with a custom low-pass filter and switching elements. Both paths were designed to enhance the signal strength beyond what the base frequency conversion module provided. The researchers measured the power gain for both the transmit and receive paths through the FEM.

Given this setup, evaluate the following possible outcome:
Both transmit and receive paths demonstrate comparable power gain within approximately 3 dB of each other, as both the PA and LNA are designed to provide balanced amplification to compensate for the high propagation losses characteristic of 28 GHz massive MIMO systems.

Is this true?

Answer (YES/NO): YES